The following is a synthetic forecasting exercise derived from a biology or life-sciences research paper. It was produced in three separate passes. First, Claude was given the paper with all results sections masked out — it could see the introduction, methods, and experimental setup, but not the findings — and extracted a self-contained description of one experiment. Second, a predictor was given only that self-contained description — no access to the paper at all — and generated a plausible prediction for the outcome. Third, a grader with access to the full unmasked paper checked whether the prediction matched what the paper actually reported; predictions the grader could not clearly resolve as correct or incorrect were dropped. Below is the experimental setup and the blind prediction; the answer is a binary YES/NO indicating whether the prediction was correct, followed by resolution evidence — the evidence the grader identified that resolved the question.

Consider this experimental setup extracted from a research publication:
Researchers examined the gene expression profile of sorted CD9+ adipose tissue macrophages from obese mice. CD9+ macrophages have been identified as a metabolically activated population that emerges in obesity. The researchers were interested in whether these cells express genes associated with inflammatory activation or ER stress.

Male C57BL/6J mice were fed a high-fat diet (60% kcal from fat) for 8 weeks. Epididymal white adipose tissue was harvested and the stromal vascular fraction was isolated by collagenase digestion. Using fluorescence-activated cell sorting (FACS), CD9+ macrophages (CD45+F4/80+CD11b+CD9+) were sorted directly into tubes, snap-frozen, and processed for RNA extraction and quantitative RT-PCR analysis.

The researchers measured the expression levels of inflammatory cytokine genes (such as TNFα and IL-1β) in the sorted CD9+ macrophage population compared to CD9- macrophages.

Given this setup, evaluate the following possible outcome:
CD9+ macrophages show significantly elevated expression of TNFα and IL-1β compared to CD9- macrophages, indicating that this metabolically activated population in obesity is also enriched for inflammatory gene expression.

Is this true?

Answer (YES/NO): YES